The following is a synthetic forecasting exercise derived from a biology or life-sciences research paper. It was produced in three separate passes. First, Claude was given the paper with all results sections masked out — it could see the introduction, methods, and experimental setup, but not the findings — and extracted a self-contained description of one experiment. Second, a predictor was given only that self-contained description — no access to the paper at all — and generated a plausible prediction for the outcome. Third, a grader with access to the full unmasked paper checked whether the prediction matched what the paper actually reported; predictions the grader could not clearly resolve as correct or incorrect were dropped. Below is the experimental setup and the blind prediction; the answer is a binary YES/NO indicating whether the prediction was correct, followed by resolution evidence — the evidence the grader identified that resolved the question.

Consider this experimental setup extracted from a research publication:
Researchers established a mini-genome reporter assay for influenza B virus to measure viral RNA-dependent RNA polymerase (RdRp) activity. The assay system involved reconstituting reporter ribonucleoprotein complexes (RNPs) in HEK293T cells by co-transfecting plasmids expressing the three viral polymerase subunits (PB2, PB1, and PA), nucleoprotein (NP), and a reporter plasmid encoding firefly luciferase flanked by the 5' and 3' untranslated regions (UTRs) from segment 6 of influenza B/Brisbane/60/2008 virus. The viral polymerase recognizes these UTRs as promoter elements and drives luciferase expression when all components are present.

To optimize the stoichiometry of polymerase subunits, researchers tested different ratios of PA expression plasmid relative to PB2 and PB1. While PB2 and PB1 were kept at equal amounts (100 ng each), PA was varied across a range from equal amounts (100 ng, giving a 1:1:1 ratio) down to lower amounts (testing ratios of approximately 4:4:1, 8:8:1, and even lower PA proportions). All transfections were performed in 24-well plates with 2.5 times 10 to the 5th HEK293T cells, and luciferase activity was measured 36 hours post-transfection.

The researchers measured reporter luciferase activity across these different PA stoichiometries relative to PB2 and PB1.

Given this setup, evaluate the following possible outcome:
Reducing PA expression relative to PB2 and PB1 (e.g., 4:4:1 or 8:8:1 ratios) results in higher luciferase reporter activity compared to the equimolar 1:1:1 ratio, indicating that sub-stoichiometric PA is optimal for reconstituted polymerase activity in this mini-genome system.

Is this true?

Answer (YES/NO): NO